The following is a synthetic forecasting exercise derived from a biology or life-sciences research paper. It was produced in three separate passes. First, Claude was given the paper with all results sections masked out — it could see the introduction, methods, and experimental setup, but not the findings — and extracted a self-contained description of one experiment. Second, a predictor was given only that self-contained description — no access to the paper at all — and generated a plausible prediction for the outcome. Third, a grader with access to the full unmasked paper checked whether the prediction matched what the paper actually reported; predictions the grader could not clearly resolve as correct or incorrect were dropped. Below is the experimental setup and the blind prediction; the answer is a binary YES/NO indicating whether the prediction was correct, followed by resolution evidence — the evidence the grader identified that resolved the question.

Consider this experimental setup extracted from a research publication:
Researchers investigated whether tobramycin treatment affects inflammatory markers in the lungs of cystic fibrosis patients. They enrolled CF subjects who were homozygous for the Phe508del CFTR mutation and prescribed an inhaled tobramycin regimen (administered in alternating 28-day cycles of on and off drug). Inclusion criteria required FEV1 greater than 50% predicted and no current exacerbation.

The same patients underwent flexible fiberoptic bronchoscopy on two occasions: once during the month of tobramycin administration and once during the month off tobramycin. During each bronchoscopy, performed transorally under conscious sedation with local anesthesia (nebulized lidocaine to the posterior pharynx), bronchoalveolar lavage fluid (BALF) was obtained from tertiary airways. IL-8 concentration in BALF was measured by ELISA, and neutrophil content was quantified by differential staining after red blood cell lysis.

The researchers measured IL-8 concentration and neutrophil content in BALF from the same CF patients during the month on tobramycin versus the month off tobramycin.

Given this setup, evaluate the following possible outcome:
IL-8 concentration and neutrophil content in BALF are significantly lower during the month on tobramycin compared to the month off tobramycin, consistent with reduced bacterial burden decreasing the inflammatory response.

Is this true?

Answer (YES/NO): NO